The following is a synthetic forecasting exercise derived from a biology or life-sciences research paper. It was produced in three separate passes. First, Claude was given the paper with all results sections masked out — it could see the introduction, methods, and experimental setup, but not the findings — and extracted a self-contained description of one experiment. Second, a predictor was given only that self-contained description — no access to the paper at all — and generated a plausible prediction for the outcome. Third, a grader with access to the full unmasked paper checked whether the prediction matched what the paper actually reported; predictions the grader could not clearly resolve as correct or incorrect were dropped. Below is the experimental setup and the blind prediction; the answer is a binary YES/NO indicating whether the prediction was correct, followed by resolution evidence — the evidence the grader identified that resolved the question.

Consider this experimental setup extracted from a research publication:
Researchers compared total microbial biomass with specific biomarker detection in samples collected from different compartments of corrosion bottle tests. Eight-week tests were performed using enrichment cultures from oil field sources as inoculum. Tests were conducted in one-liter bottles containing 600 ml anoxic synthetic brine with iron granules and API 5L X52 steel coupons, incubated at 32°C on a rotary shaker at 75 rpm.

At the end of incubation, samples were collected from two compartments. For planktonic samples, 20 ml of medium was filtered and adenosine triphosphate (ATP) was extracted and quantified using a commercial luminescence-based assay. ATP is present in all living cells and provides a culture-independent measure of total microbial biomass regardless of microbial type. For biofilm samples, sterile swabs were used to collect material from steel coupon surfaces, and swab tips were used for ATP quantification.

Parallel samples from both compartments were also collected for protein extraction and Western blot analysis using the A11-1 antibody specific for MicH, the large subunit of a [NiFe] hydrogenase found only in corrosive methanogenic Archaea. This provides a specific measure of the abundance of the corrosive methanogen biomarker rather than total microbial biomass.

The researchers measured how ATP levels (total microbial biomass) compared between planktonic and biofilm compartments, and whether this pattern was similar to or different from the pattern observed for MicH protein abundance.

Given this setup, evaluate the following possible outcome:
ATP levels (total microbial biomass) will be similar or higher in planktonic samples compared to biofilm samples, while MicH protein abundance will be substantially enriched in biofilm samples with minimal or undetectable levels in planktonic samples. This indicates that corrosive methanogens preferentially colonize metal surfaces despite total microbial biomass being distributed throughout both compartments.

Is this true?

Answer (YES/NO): NO